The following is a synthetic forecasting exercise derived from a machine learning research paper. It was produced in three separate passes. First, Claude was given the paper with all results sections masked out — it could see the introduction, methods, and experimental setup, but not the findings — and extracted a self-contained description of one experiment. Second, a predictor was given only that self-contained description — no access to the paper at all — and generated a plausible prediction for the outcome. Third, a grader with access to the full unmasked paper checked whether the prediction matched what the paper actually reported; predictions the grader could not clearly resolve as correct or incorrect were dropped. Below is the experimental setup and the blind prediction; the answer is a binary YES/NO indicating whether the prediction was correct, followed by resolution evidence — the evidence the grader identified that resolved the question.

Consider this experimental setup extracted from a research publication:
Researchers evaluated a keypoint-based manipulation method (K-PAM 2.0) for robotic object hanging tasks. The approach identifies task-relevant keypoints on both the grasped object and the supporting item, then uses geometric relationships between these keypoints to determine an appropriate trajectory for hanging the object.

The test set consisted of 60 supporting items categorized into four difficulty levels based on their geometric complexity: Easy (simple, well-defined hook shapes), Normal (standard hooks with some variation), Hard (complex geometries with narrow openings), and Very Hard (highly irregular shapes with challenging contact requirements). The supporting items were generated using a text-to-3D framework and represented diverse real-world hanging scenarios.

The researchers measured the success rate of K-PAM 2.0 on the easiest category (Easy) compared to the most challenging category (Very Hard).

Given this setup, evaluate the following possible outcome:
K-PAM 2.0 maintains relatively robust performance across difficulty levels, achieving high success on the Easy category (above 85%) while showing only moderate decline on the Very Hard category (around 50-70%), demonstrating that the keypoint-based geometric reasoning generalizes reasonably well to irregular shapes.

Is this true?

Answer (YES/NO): NO